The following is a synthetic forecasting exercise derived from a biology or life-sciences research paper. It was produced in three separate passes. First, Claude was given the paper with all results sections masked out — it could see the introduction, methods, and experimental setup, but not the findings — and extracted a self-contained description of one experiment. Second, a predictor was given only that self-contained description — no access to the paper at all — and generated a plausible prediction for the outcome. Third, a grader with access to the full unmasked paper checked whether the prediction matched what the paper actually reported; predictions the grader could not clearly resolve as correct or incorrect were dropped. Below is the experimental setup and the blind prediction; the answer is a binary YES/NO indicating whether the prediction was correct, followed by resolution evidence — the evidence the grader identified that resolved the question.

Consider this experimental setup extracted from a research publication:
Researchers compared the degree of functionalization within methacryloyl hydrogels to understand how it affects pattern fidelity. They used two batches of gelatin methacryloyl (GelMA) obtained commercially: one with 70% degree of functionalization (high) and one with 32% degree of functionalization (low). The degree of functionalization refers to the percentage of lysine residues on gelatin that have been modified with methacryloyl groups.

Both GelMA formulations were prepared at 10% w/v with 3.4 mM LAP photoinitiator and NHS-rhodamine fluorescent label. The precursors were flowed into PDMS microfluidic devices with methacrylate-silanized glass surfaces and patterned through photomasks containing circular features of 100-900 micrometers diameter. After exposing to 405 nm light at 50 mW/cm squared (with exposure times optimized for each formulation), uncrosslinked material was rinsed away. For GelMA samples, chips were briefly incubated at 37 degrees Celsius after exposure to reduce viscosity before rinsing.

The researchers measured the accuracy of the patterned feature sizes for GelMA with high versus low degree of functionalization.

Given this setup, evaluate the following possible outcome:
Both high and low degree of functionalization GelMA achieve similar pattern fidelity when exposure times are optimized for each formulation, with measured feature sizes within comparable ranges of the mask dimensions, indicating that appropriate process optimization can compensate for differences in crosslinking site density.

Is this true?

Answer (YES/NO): NO